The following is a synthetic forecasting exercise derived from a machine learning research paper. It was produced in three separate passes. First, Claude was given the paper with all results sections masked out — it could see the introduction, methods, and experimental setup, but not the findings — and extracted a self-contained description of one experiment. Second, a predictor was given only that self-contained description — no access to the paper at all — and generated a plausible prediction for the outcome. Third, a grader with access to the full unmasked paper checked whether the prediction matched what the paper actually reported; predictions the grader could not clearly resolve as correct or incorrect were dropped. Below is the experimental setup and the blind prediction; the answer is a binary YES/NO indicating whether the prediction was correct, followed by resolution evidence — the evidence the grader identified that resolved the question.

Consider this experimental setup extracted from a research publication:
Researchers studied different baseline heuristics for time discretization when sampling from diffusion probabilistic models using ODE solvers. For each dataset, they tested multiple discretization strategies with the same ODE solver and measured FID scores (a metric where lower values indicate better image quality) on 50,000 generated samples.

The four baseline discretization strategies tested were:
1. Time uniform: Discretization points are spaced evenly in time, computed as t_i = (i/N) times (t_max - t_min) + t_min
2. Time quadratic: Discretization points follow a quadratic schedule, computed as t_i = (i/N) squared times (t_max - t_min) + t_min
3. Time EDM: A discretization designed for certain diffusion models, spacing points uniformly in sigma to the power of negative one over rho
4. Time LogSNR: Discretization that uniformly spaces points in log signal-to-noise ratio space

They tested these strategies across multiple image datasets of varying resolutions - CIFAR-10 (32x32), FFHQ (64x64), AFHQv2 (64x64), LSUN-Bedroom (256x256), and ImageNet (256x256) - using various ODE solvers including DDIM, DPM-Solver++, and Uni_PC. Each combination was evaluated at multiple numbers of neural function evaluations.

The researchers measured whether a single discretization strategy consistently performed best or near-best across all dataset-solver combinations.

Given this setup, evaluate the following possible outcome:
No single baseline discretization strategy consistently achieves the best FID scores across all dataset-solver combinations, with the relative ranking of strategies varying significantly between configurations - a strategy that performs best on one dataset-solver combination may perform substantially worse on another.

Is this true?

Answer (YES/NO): YES